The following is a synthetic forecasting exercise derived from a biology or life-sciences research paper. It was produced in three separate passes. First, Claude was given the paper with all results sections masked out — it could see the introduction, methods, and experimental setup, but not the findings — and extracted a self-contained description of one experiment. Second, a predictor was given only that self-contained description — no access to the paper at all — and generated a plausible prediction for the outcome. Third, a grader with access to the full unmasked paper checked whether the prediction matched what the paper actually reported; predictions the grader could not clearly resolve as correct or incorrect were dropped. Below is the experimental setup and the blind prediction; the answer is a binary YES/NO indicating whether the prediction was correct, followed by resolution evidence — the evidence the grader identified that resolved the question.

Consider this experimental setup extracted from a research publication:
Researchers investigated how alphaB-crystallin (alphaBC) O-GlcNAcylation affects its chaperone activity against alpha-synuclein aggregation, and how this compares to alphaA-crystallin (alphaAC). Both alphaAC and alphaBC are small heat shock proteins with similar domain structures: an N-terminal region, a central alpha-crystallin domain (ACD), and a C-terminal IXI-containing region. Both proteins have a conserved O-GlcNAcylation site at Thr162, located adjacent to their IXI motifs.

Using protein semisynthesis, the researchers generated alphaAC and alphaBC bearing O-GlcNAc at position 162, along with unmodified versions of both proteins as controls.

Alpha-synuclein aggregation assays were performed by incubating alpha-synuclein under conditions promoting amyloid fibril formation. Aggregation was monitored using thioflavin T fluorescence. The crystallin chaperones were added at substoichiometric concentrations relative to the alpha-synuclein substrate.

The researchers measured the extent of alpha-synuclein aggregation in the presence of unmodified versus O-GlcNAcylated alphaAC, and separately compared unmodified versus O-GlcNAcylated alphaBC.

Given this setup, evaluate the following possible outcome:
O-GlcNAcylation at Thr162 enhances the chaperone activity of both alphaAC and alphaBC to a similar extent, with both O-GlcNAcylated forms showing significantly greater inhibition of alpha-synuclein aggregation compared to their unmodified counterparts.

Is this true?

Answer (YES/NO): NO